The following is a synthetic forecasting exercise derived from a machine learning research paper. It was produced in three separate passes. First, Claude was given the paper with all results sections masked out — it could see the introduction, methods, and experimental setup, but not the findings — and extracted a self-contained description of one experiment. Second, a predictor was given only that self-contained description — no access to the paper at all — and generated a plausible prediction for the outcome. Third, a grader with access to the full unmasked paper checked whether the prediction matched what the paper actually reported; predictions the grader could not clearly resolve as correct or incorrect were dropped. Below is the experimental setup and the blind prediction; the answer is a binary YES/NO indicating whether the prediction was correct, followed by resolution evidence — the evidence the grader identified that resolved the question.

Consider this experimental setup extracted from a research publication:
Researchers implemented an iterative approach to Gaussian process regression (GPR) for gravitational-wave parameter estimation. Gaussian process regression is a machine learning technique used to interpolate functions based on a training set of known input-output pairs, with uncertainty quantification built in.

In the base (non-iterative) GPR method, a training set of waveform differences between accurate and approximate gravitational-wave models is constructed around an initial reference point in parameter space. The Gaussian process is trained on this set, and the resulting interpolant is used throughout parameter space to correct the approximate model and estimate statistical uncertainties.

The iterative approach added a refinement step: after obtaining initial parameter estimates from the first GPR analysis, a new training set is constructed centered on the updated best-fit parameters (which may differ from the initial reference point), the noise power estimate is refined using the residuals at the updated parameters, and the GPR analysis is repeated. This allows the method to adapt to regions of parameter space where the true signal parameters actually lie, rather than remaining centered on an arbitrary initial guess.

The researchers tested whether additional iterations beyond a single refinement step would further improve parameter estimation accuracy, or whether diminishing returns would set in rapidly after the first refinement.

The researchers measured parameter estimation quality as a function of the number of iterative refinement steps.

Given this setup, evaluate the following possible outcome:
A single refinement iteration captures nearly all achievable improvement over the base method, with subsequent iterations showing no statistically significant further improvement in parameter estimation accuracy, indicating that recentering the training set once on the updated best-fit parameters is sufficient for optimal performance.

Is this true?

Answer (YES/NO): YES